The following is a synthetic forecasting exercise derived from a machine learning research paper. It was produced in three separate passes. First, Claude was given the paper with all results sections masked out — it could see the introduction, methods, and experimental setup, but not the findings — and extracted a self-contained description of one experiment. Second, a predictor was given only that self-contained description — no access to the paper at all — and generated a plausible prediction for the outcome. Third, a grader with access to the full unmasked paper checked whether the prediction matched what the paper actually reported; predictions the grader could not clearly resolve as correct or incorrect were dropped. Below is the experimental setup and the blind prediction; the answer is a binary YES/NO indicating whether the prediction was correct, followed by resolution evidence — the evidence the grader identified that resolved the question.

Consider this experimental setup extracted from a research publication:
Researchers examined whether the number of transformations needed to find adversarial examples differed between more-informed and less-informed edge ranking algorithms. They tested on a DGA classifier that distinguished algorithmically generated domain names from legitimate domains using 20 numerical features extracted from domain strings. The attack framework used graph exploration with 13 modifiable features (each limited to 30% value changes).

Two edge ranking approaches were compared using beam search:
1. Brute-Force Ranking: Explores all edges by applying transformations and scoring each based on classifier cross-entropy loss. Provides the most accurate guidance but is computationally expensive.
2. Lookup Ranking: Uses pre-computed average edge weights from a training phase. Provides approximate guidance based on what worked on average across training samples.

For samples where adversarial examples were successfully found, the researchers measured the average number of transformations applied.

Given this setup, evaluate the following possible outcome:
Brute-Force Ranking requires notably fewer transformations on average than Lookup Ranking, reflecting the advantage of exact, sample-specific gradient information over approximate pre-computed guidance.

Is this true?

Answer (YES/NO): YES